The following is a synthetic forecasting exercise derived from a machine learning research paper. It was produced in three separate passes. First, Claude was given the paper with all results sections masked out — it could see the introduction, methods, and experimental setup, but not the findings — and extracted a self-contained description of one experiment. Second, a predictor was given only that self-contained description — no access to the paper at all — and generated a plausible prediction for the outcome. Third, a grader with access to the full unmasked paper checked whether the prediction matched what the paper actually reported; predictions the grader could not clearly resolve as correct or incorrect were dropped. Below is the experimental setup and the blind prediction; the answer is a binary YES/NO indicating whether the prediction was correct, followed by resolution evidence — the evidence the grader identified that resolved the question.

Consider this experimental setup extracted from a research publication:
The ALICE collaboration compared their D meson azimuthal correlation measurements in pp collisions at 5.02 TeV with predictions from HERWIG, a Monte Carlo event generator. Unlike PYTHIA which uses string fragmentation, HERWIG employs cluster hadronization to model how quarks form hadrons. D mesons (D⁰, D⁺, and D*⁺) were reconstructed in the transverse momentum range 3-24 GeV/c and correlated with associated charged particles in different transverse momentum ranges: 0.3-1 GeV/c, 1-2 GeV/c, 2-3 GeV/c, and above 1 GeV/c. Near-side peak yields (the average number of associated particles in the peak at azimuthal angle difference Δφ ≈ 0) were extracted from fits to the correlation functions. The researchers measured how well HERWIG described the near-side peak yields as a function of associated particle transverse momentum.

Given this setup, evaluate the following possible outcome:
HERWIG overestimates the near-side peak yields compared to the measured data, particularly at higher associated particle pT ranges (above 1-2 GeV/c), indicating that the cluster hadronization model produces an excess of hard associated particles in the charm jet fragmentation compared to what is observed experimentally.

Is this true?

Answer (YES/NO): NO